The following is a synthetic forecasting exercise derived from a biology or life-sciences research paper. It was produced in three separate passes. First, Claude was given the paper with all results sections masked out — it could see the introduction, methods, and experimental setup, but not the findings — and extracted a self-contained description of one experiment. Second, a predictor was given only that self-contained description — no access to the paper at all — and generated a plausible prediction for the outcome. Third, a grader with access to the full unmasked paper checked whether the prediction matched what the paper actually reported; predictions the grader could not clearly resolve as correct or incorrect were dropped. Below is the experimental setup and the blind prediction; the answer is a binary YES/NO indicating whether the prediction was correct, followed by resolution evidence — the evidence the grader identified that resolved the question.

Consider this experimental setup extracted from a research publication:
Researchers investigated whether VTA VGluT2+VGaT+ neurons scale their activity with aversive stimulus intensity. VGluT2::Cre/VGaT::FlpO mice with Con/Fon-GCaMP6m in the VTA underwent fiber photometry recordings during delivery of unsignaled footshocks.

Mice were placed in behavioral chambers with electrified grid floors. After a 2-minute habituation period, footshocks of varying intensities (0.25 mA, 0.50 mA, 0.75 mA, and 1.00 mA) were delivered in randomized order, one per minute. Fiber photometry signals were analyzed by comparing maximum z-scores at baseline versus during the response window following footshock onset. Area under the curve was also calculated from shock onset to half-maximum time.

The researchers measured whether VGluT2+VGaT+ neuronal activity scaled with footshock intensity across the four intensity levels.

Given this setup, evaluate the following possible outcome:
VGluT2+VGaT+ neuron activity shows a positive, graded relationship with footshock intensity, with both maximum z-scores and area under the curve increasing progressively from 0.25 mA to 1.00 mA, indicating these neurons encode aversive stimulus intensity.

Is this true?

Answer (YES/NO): NO